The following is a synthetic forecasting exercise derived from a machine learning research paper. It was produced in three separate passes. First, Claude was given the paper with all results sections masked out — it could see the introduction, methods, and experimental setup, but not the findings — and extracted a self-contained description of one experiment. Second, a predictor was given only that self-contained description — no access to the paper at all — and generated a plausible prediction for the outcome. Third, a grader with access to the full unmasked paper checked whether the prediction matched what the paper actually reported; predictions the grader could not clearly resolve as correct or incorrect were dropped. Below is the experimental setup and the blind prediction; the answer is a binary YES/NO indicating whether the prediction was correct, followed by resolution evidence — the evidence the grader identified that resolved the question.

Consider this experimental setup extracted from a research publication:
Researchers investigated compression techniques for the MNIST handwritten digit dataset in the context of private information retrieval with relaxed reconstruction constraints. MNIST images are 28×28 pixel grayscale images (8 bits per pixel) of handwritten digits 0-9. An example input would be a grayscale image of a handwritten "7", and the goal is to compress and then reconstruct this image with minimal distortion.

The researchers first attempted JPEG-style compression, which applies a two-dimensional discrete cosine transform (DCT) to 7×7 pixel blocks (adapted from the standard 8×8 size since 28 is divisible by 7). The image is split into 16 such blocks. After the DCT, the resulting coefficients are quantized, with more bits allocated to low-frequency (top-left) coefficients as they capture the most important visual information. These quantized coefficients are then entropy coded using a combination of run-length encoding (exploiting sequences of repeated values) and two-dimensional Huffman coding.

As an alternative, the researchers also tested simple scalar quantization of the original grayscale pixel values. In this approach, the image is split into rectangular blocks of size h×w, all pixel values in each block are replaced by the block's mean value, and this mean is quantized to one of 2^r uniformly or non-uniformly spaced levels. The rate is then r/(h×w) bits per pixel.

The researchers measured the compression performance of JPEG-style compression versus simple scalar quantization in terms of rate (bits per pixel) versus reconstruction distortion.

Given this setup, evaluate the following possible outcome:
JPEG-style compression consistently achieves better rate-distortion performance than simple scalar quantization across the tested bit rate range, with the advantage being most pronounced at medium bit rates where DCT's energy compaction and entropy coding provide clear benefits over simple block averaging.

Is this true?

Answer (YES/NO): NO